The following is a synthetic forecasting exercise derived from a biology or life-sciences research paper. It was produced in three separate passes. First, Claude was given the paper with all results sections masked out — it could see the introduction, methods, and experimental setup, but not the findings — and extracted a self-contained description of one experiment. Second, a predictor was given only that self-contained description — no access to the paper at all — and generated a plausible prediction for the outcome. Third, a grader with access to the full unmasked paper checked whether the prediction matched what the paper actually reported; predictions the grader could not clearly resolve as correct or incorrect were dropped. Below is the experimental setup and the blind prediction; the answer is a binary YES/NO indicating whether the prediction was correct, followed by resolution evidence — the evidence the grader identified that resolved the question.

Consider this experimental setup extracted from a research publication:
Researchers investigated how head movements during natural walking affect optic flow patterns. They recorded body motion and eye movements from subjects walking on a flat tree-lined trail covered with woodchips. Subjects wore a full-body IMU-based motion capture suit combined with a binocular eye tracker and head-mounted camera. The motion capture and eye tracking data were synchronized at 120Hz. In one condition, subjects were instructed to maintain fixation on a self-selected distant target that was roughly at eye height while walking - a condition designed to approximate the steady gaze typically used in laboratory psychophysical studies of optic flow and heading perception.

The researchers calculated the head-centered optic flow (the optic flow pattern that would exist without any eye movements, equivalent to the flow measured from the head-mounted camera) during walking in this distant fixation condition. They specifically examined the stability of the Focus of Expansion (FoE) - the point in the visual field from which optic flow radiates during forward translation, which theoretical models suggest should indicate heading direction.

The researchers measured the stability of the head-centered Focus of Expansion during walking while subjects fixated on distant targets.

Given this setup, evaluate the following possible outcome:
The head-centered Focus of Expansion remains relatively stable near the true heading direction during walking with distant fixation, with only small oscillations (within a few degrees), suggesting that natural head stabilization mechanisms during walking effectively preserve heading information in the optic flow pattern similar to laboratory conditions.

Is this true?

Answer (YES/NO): NO